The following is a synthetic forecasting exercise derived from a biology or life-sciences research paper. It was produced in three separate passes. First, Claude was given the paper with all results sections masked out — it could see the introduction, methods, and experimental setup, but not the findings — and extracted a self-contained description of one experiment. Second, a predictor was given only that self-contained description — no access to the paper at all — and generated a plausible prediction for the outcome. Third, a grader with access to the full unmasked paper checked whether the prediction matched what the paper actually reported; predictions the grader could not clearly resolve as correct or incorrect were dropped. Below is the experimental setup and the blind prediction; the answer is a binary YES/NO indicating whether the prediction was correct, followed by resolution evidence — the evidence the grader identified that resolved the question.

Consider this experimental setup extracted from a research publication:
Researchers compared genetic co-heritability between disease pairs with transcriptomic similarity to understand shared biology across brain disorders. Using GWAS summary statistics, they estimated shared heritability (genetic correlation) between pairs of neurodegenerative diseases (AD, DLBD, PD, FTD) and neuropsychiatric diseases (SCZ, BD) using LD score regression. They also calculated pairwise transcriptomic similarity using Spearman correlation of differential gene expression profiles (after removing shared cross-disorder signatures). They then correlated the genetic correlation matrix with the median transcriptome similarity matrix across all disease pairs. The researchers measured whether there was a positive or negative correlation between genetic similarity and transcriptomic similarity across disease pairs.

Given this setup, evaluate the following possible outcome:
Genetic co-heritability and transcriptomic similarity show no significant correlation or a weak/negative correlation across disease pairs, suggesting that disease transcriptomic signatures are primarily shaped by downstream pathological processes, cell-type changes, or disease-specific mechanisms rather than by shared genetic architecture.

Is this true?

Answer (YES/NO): NO